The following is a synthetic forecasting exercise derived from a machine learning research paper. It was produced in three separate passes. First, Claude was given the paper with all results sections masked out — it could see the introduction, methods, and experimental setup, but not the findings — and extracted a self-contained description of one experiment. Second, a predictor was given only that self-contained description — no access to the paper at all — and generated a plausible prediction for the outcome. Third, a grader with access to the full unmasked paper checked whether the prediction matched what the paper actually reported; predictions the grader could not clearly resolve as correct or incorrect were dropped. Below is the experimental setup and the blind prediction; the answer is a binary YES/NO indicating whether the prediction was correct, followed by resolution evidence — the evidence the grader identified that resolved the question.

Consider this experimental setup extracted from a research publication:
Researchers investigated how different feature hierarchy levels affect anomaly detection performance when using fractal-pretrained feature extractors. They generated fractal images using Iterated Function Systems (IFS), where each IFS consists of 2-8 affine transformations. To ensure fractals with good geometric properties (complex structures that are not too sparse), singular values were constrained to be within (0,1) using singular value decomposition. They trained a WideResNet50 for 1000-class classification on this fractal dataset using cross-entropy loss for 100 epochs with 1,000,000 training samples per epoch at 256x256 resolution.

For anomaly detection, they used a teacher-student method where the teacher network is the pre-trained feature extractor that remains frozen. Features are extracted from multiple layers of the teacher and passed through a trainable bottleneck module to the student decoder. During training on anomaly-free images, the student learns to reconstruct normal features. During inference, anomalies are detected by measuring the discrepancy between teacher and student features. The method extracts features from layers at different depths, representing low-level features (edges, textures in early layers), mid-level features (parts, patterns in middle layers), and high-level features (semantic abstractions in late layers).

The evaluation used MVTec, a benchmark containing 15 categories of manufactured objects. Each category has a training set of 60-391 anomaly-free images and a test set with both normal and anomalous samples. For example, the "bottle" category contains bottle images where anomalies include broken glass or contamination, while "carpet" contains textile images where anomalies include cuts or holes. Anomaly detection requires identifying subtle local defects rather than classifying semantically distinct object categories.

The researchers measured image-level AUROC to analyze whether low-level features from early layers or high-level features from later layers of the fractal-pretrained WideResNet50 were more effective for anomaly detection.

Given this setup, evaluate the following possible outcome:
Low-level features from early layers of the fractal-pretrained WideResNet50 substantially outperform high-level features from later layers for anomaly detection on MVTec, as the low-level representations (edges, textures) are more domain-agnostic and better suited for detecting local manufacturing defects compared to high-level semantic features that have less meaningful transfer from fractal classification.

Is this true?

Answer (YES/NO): YES